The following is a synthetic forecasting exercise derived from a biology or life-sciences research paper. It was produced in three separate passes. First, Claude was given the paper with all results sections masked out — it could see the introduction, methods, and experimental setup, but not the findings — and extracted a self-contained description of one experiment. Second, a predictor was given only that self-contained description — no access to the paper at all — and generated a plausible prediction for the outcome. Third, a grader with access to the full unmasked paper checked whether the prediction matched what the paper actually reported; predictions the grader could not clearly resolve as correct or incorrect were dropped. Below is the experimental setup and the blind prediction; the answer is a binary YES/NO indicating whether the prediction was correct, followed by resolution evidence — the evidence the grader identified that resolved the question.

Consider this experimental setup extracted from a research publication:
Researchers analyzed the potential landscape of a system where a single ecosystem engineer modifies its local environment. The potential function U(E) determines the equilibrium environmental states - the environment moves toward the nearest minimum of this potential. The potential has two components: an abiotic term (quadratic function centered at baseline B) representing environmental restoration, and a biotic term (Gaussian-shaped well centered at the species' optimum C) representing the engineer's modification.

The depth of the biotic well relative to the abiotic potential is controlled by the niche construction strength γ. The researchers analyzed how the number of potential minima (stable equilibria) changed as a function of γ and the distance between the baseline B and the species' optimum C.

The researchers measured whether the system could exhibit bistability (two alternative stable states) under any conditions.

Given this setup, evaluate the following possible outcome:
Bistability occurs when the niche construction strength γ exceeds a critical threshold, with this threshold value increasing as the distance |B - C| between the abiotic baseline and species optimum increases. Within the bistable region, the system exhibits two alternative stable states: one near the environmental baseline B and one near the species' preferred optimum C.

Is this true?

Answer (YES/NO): NO